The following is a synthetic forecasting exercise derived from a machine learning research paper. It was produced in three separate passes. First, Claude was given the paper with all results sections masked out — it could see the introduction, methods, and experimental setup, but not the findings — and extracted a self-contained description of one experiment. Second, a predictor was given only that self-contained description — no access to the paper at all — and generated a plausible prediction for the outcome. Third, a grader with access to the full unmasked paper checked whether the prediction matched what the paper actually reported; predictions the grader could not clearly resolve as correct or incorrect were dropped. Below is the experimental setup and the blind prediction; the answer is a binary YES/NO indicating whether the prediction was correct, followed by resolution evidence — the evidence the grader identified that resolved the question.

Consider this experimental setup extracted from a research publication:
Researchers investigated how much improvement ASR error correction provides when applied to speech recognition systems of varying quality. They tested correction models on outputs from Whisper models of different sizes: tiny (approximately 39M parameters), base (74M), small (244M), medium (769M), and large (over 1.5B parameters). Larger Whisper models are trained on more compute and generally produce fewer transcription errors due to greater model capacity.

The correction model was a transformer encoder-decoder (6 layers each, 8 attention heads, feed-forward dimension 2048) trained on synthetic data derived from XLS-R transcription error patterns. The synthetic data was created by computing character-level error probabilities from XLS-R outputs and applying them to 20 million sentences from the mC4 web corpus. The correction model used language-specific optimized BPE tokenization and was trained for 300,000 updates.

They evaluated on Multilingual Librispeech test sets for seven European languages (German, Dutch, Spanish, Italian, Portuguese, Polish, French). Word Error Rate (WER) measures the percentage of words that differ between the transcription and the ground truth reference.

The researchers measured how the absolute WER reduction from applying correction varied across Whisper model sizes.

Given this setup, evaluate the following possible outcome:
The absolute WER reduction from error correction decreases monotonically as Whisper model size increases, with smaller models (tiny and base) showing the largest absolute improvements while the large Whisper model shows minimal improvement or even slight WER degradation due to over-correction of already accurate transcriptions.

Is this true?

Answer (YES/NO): NO